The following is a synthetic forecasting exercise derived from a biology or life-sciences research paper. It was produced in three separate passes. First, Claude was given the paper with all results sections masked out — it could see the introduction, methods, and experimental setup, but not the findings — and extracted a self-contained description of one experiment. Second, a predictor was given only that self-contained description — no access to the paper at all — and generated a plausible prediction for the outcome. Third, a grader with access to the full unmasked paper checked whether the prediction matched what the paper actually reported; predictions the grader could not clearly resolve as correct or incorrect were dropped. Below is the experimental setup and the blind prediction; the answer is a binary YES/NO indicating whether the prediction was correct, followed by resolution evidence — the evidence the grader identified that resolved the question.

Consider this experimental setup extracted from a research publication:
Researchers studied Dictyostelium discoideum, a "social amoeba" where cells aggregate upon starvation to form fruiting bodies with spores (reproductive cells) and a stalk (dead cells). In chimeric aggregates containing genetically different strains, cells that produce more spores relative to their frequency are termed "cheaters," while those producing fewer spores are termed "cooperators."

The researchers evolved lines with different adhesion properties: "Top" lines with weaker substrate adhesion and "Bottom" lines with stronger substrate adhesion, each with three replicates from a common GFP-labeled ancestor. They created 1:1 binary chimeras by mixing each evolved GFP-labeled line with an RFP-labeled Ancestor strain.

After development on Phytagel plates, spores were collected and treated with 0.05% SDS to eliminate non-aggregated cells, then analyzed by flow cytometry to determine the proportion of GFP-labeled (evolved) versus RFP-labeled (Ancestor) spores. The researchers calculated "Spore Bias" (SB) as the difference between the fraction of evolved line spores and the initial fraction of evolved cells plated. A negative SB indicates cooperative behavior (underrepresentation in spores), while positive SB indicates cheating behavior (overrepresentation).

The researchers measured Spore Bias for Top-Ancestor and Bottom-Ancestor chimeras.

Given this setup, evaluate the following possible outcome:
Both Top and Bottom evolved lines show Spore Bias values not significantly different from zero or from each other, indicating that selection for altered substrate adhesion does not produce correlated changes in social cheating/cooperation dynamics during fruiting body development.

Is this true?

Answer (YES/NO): NO